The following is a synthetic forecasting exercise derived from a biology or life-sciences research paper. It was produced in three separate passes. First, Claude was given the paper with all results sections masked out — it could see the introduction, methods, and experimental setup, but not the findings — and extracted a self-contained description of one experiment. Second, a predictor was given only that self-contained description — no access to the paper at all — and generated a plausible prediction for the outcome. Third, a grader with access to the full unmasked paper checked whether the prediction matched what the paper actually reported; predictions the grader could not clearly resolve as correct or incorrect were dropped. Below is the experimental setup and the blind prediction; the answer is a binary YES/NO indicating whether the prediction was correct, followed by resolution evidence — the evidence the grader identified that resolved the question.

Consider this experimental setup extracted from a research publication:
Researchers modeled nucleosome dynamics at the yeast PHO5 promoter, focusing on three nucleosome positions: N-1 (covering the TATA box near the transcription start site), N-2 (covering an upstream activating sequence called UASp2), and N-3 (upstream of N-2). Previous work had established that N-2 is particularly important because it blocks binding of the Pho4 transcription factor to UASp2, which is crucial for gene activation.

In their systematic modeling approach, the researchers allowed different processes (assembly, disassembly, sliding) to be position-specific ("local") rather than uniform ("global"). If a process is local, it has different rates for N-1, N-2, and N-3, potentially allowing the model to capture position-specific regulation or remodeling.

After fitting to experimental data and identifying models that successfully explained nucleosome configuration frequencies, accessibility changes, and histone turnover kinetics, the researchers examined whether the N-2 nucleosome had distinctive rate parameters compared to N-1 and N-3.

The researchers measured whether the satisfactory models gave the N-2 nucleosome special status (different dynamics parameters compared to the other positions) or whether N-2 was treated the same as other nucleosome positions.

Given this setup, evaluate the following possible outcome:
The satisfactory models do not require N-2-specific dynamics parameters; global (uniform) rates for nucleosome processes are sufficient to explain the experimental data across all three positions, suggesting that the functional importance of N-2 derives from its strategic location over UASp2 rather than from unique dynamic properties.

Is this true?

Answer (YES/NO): NO